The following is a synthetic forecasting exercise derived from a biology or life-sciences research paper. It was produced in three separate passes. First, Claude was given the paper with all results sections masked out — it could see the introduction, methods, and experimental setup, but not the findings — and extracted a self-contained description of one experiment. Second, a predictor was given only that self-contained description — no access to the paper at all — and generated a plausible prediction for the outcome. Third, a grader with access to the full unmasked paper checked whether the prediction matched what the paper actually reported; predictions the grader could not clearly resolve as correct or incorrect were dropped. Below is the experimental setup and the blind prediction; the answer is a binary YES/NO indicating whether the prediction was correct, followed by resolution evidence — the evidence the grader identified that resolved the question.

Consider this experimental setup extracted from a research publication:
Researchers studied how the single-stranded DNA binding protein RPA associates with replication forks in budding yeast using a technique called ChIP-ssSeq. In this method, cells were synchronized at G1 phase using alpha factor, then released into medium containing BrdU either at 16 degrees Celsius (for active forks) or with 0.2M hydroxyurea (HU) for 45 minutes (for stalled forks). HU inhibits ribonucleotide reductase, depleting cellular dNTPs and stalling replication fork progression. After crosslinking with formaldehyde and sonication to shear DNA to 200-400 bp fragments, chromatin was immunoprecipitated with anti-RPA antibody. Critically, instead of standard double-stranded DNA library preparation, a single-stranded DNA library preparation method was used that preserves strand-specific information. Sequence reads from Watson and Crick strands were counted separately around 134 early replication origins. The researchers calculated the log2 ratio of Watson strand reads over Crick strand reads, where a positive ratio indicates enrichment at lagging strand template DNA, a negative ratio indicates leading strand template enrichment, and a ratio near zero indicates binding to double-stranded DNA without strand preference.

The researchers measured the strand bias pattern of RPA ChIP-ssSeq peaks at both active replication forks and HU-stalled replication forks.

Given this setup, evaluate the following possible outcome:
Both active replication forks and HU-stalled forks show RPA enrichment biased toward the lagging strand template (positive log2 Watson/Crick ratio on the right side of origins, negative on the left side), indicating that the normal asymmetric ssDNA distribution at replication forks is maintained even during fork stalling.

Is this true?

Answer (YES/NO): YES